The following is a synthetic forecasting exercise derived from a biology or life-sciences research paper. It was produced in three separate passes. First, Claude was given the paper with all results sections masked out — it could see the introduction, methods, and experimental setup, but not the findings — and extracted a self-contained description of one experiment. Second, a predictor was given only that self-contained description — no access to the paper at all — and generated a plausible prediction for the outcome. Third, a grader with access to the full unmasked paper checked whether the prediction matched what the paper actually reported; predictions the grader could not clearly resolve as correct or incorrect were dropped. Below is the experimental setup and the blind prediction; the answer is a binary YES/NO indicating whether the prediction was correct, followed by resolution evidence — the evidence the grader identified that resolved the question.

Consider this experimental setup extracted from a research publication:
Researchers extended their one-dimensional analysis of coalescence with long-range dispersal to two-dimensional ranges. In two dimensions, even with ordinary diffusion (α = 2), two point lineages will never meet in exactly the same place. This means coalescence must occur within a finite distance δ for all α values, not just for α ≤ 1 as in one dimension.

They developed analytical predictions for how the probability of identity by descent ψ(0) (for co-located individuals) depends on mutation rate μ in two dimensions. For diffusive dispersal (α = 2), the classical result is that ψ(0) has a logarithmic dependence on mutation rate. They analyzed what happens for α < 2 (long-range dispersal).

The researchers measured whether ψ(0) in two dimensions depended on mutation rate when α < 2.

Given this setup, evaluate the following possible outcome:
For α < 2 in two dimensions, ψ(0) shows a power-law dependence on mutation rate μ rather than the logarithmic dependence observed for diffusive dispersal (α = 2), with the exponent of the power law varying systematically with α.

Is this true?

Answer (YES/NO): NO